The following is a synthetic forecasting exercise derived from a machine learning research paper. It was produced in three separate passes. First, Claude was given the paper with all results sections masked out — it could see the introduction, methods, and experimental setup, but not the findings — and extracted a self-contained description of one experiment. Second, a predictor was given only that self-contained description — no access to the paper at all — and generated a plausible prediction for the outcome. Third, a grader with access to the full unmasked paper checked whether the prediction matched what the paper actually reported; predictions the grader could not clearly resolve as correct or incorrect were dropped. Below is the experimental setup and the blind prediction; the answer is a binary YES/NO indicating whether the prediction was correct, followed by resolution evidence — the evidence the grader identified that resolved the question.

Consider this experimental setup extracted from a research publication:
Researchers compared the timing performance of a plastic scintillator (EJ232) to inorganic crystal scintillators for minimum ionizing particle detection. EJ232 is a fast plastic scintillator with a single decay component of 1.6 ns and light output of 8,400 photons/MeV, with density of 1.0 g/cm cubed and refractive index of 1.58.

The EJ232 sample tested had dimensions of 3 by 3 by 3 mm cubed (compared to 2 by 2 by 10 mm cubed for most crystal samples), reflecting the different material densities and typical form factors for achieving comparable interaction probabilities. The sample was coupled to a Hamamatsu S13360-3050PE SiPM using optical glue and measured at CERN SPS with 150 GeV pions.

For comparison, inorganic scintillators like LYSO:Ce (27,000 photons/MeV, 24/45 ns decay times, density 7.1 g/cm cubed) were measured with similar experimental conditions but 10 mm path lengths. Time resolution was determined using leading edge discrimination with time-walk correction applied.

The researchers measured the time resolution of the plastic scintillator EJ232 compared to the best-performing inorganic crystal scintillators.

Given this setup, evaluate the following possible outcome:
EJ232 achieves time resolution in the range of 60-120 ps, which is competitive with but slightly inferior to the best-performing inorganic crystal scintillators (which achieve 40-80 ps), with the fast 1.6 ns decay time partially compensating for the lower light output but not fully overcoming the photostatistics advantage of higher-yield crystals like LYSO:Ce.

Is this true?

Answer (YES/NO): NO